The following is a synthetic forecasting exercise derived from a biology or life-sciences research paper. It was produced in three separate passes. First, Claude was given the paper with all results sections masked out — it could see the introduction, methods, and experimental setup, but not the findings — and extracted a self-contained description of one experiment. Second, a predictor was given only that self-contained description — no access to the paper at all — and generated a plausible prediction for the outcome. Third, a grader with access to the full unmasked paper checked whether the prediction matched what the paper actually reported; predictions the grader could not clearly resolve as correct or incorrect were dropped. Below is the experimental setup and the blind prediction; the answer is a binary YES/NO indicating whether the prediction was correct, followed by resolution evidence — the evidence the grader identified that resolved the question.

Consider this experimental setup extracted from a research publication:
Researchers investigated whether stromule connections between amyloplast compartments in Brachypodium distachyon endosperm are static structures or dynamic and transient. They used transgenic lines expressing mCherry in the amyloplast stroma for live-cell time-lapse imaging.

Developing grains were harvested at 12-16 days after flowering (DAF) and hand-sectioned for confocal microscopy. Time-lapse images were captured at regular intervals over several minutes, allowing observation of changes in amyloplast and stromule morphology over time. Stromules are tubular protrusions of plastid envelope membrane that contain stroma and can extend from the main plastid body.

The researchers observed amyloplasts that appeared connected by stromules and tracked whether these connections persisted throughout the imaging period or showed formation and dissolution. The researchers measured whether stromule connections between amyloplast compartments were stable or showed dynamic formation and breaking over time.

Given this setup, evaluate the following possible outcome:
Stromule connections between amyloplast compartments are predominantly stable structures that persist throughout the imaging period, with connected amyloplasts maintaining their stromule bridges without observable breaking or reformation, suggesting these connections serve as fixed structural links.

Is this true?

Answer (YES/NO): YES